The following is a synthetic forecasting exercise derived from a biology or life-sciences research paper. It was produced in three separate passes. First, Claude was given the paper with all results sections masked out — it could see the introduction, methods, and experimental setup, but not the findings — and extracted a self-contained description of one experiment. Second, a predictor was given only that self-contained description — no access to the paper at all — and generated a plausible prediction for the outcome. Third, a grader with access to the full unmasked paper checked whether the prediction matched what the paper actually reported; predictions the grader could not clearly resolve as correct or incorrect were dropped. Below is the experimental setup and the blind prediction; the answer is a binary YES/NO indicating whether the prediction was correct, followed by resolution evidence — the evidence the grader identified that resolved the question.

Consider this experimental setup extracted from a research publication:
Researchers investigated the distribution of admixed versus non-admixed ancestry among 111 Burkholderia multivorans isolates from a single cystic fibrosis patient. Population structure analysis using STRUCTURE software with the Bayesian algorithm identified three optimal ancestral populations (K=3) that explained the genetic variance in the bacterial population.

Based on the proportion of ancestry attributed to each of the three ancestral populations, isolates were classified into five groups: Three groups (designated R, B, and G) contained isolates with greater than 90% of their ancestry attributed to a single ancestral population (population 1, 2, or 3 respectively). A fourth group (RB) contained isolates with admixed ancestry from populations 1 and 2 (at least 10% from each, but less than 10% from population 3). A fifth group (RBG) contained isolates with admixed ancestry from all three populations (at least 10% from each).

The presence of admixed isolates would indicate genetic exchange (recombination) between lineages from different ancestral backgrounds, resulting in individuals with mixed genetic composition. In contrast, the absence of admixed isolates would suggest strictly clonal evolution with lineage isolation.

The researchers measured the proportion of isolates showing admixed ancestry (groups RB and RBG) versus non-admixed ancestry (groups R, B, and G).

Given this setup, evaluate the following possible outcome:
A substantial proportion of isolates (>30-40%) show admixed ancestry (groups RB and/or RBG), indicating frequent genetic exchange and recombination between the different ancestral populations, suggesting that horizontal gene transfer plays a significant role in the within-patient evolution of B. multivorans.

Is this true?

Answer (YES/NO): NO